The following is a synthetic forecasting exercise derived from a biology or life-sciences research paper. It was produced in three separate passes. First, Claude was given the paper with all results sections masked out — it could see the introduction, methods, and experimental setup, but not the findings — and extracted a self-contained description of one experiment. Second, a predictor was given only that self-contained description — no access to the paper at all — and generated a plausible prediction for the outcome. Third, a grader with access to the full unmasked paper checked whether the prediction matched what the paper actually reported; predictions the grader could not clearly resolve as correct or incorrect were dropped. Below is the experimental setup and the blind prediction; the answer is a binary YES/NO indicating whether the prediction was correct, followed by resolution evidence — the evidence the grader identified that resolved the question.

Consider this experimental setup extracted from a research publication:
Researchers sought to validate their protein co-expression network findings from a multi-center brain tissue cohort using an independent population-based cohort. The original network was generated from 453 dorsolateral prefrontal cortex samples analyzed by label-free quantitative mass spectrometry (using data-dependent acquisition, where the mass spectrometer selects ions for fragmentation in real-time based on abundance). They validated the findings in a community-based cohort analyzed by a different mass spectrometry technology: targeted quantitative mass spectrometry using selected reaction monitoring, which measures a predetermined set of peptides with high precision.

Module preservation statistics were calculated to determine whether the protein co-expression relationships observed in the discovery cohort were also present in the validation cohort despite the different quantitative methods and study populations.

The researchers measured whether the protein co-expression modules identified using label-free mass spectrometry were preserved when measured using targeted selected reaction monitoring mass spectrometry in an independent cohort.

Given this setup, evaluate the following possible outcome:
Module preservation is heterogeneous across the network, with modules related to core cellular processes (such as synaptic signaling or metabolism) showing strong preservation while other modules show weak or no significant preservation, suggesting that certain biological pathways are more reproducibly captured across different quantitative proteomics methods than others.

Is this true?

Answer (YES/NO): NO